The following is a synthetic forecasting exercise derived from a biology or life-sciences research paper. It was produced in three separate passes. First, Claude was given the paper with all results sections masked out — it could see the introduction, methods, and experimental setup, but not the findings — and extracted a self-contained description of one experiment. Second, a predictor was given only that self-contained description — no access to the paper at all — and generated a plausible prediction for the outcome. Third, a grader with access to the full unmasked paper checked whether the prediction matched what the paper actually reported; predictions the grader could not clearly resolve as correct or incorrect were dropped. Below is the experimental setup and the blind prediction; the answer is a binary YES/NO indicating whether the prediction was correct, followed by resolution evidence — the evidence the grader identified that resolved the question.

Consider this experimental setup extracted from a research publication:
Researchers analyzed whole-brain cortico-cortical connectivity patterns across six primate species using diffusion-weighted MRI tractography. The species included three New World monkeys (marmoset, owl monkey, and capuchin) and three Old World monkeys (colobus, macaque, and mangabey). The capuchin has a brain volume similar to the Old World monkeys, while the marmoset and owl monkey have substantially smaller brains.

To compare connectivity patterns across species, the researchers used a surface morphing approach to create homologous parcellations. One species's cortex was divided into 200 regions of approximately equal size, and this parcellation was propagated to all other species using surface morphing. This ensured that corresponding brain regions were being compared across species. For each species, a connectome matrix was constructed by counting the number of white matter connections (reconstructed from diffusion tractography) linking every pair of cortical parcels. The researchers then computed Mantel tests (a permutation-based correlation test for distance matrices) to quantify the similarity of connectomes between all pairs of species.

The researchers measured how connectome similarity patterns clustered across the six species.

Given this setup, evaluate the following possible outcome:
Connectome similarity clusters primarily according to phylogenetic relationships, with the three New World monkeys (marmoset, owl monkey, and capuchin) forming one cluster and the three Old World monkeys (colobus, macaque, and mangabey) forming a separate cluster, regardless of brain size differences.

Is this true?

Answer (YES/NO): NO